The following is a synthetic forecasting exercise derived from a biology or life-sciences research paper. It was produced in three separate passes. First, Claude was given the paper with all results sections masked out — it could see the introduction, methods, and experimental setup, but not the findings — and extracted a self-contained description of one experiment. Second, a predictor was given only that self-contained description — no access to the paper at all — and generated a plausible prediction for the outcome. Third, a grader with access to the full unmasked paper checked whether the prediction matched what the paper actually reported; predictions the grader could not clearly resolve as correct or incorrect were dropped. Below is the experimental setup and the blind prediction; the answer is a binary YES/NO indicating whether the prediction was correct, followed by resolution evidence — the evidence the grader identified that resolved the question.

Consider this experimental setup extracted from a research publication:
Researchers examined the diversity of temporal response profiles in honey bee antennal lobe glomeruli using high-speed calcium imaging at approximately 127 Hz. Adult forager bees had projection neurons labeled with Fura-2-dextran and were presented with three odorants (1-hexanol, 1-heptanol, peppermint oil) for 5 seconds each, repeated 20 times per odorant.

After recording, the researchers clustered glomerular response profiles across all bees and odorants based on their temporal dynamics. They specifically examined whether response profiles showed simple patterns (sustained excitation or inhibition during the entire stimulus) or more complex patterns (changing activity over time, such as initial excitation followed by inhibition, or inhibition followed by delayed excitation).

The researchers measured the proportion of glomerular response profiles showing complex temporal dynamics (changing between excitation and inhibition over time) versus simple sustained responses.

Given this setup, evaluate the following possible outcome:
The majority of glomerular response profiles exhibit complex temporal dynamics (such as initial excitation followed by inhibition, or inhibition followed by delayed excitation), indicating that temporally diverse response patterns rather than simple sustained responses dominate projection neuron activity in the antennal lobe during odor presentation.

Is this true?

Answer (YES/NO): NO